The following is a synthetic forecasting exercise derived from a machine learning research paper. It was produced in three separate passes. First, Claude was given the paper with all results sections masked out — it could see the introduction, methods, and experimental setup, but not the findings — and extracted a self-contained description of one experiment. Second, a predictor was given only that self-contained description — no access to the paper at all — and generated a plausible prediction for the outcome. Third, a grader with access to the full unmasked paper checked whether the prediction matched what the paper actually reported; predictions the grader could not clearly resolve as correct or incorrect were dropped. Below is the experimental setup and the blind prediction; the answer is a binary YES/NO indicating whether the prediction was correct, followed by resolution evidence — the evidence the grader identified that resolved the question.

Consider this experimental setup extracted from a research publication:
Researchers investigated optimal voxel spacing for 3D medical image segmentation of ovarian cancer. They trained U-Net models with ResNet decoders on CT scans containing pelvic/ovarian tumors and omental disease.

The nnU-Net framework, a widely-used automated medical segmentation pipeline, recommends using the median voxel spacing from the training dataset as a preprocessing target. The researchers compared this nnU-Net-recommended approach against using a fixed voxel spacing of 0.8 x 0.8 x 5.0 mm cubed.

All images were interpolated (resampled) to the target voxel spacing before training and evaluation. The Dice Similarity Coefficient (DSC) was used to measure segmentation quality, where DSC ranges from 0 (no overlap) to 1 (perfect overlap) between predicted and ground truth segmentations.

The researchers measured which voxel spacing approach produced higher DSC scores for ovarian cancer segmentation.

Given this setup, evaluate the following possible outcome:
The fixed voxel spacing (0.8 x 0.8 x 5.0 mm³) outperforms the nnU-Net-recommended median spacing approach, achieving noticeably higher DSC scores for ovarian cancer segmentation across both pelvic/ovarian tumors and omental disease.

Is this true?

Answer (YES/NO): NO